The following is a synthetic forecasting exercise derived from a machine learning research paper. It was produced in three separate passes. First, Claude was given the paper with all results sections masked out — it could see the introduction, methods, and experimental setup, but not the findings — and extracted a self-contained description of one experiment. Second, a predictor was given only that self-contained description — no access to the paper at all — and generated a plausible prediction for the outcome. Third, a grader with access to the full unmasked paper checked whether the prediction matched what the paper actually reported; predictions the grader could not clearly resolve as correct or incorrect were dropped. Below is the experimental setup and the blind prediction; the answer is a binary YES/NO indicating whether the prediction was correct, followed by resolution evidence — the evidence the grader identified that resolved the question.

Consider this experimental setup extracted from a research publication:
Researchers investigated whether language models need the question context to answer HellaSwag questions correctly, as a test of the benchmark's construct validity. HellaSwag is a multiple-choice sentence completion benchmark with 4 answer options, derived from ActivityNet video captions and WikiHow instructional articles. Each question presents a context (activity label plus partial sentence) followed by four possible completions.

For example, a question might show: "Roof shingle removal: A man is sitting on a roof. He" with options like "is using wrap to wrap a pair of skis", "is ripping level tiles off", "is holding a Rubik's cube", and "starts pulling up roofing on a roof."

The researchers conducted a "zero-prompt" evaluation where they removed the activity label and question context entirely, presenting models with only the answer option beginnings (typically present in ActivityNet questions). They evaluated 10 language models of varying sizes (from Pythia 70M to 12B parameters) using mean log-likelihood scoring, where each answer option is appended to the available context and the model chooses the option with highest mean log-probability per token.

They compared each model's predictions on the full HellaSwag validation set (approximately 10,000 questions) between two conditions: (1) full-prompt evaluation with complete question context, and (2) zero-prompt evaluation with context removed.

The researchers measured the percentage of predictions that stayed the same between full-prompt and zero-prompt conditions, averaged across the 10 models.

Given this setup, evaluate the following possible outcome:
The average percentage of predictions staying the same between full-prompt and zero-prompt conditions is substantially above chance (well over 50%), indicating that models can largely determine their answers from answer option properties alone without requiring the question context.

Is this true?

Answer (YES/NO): YES